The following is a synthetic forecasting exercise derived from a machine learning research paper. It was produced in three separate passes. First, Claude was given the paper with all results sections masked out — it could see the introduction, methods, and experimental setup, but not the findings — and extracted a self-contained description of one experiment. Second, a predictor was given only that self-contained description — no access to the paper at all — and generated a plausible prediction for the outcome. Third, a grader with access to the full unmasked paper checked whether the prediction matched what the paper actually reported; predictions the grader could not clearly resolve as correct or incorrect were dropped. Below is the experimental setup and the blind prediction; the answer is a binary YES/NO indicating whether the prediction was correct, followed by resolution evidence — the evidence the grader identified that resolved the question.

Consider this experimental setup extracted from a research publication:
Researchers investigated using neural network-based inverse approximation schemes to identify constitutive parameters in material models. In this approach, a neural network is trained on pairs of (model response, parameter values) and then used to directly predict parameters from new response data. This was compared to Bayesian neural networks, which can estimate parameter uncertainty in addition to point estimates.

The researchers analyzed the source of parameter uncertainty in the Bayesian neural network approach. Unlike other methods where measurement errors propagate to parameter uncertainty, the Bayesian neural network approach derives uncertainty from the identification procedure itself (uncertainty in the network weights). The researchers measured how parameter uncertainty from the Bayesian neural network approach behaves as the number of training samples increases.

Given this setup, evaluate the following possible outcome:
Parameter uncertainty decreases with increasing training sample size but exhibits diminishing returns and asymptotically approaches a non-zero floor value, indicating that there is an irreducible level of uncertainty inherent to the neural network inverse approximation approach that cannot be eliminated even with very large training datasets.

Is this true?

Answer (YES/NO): NO